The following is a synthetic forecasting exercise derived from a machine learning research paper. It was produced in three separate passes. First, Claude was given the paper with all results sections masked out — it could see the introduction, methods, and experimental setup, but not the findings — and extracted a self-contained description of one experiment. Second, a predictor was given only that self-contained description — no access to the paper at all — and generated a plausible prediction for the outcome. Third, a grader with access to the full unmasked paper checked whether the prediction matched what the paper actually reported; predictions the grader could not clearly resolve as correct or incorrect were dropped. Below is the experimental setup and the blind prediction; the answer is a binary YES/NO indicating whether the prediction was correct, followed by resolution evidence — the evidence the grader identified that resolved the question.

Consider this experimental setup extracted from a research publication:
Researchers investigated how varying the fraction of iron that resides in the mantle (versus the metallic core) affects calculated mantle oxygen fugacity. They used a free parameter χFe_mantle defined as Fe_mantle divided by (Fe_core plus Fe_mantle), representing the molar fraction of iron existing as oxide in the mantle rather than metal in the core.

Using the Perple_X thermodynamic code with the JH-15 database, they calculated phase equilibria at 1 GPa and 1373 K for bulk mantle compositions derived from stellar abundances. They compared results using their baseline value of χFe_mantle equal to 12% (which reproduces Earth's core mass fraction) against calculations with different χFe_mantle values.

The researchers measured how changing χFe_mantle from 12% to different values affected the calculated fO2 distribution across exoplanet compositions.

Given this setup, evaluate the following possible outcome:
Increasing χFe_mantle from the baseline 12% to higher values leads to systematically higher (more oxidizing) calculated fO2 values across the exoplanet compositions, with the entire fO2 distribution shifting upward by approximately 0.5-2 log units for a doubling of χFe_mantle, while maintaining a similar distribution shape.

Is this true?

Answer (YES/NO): NO